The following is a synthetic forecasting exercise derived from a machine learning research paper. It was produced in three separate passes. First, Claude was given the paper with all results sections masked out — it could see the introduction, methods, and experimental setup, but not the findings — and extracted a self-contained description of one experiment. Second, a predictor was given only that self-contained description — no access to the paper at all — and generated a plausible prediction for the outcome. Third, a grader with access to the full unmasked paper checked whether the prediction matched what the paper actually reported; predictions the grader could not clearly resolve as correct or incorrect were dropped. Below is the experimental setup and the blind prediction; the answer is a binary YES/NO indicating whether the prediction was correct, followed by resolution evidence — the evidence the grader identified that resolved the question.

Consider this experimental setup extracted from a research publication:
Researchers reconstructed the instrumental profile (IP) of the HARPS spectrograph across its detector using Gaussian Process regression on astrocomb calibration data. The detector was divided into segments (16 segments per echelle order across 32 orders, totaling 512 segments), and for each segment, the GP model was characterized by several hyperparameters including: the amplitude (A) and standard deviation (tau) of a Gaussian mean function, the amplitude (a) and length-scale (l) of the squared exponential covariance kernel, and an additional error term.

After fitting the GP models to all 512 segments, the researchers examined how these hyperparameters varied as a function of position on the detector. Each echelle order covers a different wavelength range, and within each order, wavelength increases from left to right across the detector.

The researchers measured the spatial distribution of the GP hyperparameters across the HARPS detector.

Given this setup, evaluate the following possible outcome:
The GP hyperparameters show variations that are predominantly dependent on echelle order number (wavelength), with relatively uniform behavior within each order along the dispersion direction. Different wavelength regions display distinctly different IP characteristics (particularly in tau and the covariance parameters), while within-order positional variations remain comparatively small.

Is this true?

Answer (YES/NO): NO